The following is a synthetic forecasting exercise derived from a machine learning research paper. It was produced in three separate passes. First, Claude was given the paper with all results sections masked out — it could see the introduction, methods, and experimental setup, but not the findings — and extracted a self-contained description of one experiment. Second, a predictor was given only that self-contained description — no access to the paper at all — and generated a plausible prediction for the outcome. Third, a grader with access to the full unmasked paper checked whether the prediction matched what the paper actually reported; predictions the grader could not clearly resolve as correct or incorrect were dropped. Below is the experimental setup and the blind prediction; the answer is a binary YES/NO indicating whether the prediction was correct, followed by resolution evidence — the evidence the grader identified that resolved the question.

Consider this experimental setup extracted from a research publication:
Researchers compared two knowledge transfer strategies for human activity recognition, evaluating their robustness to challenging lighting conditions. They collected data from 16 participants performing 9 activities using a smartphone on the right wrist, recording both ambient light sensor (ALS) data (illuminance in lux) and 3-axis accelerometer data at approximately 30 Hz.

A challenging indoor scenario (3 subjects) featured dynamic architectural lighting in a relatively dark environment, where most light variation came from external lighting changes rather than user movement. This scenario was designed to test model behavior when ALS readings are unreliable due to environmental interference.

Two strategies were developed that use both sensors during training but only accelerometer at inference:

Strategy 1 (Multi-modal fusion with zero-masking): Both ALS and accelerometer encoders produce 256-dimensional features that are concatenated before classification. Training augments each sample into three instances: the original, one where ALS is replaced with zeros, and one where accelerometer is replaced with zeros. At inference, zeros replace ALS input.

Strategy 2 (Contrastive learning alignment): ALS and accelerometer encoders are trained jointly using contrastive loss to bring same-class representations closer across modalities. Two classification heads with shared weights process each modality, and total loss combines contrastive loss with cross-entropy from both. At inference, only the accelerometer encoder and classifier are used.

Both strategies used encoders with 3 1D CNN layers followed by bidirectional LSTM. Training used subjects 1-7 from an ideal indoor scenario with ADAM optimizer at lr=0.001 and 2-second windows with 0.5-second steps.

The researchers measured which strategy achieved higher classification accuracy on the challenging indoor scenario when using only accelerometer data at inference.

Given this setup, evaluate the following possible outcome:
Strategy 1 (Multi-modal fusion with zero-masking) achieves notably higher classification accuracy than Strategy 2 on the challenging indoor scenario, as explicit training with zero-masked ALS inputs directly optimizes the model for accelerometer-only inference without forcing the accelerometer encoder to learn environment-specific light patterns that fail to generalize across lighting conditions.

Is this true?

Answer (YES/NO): NO